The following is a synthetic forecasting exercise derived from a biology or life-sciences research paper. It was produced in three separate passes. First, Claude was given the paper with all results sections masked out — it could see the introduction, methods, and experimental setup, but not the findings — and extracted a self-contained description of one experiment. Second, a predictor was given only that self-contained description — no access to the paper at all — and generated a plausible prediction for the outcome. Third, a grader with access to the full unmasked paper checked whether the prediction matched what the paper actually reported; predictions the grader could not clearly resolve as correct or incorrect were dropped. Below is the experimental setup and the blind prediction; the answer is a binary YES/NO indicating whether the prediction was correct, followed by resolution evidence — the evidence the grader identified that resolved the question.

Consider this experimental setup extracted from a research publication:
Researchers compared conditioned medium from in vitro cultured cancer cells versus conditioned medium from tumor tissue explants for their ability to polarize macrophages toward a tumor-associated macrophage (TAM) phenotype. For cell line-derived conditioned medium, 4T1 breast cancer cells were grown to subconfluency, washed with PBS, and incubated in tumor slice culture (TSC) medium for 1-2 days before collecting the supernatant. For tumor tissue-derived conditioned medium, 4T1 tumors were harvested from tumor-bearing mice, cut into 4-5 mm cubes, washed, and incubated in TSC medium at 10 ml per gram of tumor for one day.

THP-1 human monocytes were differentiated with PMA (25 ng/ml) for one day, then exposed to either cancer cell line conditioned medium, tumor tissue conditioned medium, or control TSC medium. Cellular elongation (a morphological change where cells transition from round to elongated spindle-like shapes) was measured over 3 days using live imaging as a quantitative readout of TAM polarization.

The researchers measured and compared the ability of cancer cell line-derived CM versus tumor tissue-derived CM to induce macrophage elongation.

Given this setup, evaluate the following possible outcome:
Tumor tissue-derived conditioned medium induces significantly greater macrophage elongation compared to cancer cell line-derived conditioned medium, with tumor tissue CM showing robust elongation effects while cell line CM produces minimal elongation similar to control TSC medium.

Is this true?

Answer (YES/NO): NO